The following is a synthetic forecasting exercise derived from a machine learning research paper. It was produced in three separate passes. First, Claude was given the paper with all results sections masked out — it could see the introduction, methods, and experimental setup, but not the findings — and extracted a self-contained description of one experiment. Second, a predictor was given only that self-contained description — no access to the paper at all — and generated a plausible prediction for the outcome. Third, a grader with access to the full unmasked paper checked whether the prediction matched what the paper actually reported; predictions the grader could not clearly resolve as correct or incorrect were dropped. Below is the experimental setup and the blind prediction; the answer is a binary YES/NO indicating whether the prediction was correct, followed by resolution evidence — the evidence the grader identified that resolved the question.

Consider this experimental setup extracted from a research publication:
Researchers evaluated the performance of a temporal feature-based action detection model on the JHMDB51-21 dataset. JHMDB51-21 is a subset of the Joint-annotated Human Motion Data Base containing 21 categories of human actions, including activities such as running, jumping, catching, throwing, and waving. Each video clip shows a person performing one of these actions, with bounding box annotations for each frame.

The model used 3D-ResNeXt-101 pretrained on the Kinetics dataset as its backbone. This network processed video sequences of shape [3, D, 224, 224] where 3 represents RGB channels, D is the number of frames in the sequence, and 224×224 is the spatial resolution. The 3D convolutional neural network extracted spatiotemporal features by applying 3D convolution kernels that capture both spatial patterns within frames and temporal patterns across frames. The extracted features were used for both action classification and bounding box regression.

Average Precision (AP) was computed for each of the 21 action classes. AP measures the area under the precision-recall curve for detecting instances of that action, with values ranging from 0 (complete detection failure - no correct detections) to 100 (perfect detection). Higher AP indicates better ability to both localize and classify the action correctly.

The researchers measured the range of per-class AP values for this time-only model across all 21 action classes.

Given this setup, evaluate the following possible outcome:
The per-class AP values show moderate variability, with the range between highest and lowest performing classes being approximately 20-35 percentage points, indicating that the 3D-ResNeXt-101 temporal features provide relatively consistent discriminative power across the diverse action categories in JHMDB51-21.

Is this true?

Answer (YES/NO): NO